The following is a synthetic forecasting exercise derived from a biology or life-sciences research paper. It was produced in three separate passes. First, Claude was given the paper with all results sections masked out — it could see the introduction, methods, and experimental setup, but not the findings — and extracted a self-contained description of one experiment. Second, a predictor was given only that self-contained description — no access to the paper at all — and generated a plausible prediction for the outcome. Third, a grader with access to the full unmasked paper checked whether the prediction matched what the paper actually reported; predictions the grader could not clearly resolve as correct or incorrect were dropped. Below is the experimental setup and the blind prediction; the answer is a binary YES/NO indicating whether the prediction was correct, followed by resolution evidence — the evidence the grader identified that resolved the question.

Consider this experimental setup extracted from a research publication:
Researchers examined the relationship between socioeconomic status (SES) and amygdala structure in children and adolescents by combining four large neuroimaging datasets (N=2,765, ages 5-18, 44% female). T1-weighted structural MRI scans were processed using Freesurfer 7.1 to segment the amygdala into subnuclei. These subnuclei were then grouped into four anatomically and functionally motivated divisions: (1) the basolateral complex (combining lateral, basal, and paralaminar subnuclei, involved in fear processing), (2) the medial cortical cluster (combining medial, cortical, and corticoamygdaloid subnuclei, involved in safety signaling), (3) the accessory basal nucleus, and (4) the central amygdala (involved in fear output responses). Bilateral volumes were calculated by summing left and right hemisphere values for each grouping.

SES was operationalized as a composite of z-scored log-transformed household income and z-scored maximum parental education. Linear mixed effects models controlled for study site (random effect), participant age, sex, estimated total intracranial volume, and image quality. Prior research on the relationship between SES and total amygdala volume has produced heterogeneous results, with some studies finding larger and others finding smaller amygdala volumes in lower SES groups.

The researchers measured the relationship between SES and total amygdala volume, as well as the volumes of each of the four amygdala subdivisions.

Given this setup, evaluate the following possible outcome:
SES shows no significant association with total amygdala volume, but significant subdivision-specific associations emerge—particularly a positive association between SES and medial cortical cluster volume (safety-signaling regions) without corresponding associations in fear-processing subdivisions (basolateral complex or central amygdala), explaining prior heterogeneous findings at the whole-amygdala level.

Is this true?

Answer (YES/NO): NO